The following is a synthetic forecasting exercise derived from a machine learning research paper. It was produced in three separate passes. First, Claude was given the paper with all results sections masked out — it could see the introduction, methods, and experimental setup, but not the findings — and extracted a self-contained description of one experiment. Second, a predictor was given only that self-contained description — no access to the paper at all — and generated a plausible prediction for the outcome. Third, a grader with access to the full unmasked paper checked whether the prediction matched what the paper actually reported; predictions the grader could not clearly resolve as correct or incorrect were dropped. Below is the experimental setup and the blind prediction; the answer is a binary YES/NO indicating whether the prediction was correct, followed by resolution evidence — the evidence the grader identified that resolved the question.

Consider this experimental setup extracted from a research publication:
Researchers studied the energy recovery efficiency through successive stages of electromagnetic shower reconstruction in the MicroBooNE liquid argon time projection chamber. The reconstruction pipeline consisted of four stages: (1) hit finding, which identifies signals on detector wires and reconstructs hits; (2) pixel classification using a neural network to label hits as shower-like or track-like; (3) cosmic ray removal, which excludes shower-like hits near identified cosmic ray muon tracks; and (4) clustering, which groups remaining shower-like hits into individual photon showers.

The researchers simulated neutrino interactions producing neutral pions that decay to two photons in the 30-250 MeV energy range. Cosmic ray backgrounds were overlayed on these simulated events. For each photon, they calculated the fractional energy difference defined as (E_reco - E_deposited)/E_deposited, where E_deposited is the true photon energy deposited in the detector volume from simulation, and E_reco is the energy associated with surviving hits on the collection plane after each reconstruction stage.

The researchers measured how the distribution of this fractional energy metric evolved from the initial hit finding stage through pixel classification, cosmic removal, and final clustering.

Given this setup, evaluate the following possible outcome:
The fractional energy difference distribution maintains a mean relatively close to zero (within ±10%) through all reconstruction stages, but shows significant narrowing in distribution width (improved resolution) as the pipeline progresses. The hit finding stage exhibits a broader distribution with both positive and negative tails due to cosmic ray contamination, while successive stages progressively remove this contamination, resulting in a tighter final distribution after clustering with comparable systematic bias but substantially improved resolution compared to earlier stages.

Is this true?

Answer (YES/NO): NO